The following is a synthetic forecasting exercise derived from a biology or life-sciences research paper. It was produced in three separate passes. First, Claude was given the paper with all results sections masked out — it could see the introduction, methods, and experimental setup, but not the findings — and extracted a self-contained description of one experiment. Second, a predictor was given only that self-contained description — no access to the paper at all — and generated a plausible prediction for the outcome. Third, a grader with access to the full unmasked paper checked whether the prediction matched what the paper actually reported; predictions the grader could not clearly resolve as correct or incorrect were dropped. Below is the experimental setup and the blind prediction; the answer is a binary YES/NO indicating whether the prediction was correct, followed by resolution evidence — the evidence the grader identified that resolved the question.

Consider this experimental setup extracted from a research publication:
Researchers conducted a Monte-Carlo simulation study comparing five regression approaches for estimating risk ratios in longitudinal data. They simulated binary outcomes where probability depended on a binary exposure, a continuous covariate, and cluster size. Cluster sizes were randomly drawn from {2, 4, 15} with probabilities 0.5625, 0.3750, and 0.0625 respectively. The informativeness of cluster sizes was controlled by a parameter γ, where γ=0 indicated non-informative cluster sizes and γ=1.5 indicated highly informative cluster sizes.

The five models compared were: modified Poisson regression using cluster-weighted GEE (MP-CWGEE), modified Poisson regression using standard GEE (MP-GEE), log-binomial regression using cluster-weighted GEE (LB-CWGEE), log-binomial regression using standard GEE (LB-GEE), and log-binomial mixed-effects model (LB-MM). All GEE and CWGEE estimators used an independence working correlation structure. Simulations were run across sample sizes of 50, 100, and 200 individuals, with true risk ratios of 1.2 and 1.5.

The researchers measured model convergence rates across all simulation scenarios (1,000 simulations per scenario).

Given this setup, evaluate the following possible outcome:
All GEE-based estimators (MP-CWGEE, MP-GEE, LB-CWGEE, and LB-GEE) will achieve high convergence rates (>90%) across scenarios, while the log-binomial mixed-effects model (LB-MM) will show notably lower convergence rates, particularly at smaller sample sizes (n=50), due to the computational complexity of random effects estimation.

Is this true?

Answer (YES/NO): NO